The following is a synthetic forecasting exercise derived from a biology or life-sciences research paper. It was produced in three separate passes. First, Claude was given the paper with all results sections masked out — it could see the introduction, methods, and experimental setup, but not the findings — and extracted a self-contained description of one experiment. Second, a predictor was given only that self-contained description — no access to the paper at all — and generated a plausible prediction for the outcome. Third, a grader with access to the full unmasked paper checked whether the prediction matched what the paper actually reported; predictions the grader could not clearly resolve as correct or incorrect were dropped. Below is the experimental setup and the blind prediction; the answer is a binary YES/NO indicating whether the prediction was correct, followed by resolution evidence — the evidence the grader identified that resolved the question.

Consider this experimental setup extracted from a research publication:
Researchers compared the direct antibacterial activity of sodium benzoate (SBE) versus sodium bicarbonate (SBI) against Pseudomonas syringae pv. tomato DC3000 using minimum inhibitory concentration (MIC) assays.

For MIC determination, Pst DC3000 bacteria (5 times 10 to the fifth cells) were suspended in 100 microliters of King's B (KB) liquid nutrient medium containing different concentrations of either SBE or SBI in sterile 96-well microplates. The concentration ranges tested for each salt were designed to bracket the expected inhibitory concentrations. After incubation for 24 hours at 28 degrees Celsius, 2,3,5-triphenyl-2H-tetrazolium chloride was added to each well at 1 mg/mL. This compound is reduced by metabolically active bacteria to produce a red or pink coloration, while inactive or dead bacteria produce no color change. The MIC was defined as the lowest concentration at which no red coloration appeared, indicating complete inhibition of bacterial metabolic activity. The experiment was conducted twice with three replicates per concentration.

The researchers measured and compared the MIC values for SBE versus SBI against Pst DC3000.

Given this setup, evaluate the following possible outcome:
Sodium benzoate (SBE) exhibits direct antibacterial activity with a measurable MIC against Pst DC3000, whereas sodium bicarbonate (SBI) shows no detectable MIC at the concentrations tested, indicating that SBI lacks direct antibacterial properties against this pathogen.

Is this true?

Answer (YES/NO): NO